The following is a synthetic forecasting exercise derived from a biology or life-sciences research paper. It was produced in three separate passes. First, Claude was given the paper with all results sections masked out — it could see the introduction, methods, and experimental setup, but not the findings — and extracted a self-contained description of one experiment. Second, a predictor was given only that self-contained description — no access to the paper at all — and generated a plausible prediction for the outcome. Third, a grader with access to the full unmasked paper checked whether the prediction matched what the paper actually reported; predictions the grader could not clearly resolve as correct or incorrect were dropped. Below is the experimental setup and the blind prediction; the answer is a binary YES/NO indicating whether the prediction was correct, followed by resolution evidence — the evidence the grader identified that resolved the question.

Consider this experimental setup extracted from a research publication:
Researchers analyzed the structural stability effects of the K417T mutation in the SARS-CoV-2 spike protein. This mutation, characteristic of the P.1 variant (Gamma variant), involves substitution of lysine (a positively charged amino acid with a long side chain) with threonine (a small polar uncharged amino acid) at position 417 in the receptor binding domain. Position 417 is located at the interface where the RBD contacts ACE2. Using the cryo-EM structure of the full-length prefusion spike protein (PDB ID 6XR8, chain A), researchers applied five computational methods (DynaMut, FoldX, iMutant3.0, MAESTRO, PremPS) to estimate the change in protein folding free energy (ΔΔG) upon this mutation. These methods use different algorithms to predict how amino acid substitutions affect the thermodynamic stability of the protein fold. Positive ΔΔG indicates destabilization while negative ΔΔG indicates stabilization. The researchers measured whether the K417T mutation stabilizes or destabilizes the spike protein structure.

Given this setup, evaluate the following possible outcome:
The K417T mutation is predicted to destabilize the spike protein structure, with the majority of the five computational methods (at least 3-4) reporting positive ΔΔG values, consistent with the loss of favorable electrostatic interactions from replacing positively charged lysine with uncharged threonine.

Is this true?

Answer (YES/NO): YES